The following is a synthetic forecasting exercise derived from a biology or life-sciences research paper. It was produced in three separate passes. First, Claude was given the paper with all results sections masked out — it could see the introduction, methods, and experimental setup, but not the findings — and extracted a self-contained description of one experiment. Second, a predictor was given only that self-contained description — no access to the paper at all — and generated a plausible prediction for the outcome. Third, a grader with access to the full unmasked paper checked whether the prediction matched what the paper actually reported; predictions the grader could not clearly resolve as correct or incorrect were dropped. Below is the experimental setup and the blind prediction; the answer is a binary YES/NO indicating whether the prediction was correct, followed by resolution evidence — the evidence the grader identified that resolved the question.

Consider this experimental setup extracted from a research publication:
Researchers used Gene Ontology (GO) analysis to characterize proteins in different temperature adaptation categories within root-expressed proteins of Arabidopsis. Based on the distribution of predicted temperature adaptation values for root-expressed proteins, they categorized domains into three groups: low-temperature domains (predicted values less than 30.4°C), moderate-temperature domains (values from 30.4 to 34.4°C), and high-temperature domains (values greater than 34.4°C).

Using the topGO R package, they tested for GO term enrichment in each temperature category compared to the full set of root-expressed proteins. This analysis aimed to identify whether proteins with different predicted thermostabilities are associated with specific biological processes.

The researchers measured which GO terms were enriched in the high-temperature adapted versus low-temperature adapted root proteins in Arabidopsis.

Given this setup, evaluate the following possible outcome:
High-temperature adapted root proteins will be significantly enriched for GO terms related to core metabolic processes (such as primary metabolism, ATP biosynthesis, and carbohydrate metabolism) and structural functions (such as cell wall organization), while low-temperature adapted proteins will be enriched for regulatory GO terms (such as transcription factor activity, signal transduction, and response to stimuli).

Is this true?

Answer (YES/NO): NO